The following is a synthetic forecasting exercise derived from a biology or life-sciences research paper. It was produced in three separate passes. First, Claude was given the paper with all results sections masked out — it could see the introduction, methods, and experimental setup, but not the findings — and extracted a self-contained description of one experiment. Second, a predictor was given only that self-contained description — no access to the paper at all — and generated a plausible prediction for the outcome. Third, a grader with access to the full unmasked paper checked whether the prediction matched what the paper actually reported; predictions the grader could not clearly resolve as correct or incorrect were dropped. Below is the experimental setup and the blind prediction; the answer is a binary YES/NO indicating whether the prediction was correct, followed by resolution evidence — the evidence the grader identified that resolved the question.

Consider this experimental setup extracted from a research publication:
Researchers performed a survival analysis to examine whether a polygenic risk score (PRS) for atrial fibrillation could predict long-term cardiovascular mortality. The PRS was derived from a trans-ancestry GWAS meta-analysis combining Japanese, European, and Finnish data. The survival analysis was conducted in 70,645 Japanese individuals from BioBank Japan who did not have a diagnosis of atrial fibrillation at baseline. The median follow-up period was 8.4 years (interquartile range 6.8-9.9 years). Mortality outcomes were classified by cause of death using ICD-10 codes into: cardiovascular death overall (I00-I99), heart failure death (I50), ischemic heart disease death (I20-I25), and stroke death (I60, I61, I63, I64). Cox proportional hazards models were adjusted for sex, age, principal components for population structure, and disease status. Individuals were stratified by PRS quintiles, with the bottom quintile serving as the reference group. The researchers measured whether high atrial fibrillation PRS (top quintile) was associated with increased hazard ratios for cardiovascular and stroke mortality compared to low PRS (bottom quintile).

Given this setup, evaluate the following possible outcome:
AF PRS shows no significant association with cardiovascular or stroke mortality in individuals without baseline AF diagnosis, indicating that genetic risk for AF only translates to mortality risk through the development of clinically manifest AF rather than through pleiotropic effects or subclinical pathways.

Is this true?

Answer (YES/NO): NO